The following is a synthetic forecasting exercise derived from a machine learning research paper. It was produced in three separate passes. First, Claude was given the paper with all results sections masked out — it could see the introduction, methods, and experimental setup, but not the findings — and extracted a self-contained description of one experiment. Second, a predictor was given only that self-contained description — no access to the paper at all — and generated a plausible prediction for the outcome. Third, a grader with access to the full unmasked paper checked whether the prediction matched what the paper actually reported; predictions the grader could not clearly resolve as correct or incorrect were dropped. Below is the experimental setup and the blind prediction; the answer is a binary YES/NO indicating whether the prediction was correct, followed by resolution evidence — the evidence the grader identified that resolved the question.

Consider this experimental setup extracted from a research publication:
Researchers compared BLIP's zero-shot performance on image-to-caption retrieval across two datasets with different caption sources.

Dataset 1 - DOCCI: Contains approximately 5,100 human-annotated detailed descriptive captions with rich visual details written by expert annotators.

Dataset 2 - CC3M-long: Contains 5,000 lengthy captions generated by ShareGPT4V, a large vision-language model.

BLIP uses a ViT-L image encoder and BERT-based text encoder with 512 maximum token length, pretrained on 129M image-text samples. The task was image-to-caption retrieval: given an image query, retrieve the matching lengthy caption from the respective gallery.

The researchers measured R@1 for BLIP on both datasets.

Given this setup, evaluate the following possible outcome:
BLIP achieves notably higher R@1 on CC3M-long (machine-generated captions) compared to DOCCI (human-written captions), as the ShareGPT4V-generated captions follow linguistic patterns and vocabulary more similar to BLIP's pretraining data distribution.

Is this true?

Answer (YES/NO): YES